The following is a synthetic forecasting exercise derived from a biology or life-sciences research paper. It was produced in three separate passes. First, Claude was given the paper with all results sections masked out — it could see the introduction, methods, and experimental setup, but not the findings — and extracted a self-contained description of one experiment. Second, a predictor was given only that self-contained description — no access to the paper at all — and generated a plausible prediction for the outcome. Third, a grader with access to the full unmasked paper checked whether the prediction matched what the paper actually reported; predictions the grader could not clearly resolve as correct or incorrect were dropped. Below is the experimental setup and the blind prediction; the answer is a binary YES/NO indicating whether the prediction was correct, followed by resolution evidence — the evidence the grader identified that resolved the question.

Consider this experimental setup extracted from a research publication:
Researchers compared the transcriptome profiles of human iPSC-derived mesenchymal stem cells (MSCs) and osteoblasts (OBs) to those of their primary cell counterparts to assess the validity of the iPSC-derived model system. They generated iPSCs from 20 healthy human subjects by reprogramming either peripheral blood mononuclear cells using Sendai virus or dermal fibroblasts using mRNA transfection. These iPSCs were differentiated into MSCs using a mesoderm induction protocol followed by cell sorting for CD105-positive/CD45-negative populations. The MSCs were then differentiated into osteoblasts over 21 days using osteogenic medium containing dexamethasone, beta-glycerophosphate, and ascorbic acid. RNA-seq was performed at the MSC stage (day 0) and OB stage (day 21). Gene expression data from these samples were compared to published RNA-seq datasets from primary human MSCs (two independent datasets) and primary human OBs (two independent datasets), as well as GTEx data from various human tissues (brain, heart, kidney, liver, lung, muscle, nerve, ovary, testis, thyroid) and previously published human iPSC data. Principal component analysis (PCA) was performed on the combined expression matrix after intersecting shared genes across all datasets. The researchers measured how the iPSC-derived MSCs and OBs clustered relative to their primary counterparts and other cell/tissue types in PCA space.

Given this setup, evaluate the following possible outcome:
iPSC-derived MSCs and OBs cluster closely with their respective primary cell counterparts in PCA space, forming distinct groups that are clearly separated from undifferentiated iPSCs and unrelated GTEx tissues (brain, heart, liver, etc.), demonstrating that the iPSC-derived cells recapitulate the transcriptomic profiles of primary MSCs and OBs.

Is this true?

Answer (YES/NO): YES